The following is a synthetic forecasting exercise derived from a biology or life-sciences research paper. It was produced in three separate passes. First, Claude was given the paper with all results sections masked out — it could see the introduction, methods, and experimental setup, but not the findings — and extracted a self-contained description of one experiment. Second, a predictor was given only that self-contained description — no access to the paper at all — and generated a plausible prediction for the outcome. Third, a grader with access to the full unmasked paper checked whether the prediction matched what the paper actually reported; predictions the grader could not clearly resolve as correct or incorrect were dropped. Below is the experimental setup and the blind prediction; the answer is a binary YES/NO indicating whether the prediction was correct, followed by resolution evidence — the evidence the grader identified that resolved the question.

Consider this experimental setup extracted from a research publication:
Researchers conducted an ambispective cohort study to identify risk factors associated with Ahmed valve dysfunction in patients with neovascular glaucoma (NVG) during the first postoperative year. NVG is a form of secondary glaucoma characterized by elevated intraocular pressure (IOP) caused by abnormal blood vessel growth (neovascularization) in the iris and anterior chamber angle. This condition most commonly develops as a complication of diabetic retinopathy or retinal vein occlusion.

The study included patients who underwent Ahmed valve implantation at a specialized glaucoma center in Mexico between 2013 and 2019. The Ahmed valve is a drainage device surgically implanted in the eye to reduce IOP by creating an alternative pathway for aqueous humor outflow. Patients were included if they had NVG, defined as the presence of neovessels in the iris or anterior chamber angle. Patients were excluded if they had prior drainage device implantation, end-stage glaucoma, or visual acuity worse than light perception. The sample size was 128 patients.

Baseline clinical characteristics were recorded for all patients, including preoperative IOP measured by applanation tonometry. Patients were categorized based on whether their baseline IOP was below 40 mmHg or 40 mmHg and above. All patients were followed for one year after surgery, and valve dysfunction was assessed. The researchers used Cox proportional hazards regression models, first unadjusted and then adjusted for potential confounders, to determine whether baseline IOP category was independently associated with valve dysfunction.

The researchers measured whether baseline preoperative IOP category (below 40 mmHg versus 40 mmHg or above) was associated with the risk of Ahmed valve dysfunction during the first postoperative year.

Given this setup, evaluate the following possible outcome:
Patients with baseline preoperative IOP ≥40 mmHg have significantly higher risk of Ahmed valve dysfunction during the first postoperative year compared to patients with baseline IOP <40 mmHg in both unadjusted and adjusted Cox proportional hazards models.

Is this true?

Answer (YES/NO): NO